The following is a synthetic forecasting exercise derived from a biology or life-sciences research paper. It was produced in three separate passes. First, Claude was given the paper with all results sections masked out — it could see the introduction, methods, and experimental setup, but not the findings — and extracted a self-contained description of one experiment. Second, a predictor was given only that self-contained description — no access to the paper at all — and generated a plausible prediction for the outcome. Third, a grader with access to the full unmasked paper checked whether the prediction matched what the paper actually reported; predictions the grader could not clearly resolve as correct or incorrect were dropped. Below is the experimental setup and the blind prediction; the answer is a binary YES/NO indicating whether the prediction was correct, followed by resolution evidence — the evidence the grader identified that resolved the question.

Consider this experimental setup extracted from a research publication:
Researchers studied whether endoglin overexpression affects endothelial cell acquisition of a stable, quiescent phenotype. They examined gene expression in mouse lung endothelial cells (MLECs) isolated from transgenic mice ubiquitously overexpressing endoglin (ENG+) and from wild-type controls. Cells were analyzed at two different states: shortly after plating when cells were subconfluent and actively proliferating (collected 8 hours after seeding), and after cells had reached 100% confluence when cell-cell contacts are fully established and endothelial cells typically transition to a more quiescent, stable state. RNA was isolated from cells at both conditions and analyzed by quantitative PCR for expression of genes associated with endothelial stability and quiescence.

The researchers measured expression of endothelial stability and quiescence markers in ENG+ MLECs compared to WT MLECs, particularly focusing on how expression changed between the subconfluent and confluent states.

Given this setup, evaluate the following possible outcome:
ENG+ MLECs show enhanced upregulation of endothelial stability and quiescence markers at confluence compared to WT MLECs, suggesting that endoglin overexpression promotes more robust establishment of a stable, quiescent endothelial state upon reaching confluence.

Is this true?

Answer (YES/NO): NO